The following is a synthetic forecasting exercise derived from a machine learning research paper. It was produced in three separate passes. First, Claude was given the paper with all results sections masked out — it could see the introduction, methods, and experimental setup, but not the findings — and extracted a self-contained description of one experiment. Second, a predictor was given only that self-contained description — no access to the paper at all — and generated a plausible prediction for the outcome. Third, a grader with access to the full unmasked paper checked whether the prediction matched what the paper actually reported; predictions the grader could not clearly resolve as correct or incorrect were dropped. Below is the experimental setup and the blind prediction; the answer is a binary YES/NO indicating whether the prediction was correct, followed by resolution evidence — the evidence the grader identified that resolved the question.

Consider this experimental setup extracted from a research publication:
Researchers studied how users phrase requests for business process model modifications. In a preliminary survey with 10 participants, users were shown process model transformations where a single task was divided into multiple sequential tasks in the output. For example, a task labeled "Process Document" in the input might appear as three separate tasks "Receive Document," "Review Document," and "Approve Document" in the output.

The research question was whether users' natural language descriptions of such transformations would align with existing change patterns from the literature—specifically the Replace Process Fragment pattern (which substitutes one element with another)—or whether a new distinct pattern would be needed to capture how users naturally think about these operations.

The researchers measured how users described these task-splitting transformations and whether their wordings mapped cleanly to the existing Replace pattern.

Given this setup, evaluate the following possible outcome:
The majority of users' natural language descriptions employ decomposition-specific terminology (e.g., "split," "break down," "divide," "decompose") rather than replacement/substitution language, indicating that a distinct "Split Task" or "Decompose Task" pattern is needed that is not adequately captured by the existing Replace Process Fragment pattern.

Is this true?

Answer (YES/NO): YES